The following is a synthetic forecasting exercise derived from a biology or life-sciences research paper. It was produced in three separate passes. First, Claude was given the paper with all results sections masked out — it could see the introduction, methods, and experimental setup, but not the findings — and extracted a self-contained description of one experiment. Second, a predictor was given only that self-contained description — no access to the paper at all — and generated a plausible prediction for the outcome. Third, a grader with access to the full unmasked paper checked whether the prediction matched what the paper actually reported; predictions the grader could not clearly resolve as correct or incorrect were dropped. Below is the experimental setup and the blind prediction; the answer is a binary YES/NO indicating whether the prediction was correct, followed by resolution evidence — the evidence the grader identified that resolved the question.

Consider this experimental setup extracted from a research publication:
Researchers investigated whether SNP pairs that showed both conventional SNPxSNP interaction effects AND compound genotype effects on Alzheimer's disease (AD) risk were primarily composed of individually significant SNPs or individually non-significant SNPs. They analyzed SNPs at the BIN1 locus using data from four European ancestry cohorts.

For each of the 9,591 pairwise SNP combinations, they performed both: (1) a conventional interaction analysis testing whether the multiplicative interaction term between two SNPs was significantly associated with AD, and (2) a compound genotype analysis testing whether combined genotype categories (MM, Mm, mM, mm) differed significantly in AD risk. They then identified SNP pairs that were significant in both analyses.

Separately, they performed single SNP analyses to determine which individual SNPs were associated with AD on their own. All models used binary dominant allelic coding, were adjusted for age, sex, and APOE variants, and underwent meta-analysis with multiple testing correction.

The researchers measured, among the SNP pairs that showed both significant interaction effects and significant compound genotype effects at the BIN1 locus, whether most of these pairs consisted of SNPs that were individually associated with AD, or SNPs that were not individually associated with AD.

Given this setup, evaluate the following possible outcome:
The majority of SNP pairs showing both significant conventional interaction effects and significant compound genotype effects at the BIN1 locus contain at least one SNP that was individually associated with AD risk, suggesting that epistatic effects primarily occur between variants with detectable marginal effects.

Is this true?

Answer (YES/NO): NO